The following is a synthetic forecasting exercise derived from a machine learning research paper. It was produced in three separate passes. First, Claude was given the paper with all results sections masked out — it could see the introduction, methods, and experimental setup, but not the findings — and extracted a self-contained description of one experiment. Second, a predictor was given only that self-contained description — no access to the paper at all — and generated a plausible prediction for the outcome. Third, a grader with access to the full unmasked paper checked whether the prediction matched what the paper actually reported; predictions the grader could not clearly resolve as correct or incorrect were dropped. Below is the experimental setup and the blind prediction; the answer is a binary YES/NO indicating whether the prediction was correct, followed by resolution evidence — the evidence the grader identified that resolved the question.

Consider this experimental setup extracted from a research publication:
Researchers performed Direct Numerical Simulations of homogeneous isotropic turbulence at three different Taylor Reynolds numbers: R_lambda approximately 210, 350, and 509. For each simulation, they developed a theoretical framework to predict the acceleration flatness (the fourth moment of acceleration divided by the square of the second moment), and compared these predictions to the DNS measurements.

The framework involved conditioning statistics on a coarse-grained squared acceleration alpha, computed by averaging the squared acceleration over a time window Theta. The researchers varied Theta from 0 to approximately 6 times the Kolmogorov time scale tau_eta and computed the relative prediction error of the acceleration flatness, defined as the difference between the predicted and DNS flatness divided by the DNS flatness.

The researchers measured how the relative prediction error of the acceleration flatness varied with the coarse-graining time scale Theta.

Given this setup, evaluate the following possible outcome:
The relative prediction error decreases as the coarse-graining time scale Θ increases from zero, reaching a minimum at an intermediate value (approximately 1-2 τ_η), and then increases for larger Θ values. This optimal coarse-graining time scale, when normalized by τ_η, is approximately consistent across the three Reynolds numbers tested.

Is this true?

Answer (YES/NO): NO